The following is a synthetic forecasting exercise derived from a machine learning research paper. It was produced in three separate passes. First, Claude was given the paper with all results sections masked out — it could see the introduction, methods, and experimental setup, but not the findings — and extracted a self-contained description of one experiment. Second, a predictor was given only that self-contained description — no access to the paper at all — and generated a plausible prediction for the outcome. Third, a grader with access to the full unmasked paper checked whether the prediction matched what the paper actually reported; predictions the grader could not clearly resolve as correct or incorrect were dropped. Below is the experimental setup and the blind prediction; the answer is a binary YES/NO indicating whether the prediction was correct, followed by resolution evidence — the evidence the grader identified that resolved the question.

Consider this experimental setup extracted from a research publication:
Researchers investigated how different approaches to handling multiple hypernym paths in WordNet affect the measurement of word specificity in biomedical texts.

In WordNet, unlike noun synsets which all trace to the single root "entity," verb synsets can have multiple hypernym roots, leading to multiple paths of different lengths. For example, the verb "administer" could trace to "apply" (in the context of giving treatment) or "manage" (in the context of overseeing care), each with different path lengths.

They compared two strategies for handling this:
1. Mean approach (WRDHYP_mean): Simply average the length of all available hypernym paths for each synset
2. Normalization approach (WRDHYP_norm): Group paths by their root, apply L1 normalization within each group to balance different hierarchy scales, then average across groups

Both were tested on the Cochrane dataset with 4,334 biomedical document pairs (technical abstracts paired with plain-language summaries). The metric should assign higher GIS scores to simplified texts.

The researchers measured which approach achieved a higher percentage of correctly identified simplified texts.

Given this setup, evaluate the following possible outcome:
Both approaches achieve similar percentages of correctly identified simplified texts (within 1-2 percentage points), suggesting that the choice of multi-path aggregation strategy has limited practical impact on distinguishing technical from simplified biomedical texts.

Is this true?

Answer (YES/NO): NO